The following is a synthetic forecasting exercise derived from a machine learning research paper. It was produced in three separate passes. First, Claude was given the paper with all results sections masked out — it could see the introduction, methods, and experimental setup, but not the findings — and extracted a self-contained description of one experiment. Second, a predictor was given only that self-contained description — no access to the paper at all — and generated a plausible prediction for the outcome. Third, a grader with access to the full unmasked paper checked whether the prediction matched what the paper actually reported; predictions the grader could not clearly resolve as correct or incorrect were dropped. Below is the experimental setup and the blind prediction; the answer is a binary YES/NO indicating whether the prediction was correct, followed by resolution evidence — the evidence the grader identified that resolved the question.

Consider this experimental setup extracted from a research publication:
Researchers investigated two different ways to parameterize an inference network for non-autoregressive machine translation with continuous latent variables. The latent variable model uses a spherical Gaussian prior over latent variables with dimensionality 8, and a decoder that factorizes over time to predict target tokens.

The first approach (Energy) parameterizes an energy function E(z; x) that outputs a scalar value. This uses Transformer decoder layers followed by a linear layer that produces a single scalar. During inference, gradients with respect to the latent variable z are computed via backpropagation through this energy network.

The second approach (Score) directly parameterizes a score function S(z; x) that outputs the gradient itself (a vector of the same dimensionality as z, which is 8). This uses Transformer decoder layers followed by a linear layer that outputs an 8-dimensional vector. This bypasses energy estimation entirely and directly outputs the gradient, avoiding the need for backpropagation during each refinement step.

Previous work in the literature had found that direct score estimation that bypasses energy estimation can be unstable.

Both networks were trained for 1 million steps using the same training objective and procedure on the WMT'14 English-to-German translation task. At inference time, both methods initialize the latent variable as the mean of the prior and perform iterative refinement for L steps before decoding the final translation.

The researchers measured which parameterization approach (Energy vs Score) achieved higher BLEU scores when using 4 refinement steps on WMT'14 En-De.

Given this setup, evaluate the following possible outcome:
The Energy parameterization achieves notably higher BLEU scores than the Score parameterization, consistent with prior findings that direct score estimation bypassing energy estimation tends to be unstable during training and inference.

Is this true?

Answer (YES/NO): NO